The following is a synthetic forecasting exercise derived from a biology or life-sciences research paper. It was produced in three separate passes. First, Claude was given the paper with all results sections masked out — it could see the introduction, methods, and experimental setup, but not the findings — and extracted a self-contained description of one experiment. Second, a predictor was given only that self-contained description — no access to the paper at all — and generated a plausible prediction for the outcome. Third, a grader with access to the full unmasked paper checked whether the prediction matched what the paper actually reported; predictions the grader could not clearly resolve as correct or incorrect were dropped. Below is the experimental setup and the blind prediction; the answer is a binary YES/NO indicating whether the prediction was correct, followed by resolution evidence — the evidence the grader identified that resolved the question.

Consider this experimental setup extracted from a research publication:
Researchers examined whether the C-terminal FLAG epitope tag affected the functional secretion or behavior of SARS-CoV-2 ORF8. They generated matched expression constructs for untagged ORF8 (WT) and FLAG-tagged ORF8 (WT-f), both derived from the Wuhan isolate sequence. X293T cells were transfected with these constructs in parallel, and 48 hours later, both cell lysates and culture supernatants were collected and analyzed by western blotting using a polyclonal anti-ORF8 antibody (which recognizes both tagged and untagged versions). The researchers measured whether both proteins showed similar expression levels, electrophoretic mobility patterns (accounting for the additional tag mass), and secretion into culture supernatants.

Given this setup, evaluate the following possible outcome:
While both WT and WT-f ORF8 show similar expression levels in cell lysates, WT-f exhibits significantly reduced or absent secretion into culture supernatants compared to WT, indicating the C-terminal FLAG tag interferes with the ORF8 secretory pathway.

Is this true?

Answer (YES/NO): NO